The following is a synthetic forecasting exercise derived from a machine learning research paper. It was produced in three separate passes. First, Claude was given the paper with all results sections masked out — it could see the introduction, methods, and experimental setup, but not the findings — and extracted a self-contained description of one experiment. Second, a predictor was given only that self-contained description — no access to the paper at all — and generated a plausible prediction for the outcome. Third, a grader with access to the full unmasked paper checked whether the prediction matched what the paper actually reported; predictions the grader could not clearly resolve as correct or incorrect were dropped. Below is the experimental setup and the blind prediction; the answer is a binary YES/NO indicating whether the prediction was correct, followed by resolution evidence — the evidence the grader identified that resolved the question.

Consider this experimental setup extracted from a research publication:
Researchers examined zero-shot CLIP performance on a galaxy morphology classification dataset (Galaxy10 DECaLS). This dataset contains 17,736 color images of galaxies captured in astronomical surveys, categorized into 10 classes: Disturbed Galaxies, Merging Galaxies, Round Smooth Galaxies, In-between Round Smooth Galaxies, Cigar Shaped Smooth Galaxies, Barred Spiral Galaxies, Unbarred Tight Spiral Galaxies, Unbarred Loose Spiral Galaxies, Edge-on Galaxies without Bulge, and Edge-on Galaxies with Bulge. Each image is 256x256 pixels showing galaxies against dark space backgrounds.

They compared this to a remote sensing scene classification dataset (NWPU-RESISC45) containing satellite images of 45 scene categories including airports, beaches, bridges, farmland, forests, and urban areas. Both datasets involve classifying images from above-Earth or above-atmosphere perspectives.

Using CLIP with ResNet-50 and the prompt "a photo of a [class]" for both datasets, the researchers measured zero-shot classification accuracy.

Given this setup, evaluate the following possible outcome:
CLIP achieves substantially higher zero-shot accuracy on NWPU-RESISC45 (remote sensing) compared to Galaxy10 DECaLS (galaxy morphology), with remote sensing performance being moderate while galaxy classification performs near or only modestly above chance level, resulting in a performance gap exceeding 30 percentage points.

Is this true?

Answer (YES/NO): YES